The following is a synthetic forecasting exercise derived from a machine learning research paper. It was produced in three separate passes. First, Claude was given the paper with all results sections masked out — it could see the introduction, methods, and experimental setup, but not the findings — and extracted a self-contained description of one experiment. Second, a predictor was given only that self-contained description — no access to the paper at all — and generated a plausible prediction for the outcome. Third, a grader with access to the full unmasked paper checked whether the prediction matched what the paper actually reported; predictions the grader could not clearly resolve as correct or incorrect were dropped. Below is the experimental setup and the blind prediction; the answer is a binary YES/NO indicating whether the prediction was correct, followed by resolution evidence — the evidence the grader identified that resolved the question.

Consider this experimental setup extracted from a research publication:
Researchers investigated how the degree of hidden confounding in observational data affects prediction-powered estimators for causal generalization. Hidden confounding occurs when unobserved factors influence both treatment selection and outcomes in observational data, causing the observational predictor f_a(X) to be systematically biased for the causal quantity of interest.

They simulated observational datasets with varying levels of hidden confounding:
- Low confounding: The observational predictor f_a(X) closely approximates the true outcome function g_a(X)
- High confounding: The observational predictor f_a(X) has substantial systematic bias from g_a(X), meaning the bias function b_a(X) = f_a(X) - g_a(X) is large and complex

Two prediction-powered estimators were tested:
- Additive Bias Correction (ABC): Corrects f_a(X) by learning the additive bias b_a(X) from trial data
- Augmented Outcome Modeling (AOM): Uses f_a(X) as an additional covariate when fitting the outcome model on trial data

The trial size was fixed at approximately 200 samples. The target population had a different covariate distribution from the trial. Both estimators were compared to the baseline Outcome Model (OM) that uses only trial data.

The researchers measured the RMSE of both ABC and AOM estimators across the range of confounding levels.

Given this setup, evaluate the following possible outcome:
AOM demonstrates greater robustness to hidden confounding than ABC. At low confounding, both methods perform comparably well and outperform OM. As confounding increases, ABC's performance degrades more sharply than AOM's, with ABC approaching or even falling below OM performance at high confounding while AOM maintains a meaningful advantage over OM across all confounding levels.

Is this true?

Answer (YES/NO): NO